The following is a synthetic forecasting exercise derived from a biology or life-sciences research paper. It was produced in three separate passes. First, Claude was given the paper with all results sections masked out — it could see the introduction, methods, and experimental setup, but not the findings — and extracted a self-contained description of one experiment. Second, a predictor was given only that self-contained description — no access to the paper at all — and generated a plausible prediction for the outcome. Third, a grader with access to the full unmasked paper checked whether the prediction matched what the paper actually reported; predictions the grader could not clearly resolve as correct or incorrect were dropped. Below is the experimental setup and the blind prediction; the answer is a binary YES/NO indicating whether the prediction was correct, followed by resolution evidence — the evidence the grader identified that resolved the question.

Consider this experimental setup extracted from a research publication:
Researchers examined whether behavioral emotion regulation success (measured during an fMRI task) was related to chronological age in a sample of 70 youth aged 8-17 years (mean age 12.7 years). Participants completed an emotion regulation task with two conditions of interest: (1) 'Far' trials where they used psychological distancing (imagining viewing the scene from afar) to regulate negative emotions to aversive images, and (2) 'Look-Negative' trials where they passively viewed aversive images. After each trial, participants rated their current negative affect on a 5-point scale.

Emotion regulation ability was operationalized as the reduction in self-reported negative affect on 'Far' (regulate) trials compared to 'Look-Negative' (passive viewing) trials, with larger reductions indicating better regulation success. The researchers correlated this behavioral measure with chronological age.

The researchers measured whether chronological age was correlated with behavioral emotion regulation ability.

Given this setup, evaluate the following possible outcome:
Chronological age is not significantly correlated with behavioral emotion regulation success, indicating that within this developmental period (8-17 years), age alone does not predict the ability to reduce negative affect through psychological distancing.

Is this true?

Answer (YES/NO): NO